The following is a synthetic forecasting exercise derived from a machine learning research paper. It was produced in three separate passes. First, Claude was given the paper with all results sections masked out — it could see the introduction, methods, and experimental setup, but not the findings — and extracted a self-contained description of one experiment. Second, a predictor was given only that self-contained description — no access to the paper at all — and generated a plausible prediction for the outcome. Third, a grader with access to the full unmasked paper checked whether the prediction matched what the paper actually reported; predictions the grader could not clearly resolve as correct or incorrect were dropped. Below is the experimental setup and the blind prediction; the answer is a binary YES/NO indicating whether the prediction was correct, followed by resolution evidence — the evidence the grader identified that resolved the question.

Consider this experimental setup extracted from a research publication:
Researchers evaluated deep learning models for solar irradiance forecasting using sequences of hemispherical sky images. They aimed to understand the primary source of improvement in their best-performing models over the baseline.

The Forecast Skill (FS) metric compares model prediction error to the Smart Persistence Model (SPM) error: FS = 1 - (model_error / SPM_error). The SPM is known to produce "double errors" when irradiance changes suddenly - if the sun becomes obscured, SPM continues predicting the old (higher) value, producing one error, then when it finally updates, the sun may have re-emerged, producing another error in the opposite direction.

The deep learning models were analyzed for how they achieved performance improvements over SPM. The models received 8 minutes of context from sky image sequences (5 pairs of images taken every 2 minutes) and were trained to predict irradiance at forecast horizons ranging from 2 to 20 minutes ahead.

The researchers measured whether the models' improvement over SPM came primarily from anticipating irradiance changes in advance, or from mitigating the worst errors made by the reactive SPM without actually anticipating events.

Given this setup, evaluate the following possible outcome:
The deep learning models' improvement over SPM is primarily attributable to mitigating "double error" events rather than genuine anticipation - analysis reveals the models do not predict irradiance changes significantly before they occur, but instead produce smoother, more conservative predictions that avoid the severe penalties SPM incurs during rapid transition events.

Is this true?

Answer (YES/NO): YES